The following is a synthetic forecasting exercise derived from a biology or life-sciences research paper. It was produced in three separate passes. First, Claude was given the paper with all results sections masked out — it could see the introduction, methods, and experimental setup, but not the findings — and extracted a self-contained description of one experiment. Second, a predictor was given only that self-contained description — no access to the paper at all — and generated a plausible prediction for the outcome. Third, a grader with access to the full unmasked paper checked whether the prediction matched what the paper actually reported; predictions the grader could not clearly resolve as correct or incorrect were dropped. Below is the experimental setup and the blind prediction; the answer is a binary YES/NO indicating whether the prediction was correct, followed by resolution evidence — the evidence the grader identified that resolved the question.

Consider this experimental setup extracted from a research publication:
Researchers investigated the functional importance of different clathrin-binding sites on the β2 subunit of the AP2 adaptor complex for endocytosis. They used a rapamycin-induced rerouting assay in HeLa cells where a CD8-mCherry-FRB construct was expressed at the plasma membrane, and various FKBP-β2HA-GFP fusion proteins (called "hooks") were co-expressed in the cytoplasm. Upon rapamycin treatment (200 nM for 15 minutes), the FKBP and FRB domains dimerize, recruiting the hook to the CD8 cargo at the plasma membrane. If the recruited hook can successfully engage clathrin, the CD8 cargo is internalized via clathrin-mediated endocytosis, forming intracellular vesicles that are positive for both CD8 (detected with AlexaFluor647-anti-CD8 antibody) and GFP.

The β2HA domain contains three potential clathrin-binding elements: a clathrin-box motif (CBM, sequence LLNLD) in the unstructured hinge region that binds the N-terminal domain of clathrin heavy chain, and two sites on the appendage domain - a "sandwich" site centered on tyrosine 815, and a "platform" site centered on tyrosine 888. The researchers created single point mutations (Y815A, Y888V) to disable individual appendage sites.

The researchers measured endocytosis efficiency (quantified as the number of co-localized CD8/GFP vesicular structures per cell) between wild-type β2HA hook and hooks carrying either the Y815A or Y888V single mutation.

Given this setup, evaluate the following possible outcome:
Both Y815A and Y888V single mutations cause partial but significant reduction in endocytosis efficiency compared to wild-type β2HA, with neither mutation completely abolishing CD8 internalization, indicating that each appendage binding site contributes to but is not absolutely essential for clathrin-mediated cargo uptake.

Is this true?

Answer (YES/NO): NO